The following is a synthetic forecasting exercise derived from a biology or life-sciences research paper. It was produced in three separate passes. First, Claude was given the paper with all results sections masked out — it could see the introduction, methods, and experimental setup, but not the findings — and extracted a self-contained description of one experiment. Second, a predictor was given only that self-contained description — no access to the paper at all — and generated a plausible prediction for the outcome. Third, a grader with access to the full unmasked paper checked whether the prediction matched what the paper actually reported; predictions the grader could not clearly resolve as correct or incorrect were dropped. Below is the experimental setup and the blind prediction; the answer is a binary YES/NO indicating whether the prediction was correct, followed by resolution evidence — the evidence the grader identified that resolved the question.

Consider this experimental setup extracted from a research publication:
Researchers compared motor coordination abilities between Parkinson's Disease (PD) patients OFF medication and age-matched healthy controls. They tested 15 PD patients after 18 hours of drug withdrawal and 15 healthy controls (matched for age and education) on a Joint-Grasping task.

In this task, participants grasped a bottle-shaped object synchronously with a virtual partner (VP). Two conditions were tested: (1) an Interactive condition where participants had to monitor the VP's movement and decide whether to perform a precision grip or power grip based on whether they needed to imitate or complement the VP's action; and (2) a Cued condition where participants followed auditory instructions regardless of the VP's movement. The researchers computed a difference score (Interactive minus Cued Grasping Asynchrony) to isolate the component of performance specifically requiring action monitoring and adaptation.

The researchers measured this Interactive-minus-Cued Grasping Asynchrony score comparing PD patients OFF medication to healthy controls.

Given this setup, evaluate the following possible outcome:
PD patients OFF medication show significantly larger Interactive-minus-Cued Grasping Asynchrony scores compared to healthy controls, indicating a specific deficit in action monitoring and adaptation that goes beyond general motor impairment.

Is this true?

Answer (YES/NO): YES